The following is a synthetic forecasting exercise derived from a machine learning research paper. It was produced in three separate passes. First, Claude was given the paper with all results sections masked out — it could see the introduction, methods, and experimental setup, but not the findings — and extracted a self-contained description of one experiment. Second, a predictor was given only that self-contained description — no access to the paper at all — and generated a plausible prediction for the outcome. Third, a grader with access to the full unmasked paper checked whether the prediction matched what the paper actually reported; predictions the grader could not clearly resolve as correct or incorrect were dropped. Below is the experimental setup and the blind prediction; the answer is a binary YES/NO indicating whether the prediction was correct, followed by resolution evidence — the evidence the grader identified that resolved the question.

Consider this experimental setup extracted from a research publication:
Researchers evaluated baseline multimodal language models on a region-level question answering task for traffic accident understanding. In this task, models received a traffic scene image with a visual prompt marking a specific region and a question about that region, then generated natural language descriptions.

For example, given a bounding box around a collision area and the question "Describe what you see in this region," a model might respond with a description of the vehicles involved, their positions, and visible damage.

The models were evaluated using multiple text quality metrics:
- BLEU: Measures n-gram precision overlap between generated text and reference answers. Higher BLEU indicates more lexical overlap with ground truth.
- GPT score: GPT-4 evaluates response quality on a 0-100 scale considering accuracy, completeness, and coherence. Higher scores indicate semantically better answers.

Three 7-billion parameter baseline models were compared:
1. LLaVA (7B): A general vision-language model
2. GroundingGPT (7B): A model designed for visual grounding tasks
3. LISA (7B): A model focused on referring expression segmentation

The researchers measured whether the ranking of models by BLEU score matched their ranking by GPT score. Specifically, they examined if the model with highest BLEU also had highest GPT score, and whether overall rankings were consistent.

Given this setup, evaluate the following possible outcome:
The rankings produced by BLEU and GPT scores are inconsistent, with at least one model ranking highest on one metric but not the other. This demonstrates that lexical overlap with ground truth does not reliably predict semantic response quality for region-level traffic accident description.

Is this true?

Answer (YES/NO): YES